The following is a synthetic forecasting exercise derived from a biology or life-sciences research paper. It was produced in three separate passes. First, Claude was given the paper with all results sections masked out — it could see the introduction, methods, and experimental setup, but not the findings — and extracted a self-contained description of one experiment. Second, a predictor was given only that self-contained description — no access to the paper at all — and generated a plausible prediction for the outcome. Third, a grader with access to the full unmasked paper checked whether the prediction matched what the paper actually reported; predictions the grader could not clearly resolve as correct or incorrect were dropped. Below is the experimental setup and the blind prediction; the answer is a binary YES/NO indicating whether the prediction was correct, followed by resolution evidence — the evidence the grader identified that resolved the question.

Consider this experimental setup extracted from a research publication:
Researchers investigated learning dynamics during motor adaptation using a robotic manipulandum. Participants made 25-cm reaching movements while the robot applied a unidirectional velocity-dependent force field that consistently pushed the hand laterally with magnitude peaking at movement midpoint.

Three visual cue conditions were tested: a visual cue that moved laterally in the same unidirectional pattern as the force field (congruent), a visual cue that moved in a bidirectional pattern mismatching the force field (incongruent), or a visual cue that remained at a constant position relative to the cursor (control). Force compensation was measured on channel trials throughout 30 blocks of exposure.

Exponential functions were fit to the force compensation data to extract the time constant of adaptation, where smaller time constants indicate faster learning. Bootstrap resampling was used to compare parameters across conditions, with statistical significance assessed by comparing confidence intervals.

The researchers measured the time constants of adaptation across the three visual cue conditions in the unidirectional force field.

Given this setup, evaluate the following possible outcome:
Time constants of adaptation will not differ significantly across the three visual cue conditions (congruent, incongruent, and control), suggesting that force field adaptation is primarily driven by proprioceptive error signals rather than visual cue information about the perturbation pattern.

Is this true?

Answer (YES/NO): NO